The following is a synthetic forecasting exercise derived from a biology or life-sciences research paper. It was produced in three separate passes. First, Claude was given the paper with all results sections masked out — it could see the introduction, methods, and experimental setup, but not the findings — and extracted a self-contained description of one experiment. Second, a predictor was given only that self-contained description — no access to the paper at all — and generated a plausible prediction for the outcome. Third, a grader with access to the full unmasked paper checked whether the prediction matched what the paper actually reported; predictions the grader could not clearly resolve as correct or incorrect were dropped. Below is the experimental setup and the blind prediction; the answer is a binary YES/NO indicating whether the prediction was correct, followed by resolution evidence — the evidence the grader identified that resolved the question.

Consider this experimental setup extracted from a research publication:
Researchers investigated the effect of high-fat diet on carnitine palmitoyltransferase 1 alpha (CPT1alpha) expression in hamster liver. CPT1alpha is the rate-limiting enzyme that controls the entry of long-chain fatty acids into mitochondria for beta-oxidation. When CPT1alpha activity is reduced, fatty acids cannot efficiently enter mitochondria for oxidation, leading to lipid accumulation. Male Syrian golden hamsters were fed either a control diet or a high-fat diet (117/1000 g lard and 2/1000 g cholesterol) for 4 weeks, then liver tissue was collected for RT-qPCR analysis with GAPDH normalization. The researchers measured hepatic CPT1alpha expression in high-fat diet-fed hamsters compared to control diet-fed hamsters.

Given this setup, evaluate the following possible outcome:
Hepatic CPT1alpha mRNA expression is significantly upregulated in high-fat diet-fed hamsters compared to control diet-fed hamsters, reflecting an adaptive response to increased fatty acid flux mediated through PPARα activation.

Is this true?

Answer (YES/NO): NO